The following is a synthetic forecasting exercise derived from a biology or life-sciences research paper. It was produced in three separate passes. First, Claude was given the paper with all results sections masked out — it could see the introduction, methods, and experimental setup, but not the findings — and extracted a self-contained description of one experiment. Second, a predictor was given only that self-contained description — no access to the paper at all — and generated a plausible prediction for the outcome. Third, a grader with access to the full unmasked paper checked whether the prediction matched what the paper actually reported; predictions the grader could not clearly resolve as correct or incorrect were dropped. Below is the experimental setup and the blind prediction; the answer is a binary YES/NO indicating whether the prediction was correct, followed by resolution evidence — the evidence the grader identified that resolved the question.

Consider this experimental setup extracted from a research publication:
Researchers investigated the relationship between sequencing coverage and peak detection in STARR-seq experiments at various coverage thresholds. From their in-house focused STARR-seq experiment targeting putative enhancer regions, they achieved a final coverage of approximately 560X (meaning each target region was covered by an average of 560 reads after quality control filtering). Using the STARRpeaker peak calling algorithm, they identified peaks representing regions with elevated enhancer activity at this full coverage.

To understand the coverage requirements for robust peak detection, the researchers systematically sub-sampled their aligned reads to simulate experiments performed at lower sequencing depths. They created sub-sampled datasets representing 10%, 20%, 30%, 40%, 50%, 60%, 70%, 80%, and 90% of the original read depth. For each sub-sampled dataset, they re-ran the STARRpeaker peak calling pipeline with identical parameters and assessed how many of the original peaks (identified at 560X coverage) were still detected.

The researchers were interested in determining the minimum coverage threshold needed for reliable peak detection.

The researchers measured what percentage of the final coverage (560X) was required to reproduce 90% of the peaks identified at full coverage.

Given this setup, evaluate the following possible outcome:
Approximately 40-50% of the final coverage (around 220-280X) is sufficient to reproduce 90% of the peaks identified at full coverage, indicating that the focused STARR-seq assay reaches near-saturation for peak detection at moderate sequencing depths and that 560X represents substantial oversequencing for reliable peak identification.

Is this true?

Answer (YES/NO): YES